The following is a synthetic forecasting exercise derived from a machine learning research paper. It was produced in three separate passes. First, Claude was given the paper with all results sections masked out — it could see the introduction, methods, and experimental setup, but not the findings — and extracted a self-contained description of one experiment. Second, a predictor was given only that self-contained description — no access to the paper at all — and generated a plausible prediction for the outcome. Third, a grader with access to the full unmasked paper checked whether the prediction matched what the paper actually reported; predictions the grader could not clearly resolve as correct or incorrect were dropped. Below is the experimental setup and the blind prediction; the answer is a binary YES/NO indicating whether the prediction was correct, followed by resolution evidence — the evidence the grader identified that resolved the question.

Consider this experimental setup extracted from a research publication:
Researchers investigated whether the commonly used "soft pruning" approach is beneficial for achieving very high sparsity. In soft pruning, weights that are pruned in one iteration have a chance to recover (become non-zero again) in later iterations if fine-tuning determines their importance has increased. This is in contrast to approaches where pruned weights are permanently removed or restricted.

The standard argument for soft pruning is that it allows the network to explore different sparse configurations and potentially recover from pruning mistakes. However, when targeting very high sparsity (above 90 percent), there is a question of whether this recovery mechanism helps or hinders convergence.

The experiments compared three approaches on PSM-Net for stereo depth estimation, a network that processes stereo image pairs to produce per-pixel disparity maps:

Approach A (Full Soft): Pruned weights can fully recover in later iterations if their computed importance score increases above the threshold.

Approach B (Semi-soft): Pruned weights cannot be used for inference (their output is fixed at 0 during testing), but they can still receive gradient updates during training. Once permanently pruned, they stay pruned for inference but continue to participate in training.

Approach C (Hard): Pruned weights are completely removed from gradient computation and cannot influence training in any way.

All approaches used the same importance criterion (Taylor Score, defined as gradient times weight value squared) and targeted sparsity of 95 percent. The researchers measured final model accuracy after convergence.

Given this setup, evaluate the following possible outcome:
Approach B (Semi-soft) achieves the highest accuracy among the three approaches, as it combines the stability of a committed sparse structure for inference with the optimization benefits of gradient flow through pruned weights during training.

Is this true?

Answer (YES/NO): NO